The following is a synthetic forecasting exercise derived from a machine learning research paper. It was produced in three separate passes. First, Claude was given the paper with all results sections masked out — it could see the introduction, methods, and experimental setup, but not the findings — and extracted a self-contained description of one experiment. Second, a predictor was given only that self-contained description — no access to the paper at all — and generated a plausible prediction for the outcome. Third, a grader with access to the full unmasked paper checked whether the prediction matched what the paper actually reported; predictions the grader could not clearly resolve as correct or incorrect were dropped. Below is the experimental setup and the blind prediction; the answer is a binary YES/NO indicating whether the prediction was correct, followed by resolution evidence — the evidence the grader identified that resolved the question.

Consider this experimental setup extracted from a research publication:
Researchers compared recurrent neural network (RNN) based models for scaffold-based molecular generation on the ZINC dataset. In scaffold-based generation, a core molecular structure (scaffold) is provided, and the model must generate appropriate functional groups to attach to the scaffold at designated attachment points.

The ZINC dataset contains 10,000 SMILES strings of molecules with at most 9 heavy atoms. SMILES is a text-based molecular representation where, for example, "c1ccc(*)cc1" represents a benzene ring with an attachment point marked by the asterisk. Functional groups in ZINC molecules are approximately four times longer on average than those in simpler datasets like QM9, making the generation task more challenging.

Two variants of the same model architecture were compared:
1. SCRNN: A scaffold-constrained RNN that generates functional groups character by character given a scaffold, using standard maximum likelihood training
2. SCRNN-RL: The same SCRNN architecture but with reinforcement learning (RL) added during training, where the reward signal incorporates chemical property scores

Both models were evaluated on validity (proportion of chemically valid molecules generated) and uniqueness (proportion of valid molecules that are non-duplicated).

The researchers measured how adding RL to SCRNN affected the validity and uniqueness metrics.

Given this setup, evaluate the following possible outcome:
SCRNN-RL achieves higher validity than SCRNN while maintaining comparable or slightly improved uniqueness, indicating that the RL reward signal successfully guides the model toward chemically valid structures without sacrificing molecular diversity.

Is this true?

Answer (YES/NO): NO